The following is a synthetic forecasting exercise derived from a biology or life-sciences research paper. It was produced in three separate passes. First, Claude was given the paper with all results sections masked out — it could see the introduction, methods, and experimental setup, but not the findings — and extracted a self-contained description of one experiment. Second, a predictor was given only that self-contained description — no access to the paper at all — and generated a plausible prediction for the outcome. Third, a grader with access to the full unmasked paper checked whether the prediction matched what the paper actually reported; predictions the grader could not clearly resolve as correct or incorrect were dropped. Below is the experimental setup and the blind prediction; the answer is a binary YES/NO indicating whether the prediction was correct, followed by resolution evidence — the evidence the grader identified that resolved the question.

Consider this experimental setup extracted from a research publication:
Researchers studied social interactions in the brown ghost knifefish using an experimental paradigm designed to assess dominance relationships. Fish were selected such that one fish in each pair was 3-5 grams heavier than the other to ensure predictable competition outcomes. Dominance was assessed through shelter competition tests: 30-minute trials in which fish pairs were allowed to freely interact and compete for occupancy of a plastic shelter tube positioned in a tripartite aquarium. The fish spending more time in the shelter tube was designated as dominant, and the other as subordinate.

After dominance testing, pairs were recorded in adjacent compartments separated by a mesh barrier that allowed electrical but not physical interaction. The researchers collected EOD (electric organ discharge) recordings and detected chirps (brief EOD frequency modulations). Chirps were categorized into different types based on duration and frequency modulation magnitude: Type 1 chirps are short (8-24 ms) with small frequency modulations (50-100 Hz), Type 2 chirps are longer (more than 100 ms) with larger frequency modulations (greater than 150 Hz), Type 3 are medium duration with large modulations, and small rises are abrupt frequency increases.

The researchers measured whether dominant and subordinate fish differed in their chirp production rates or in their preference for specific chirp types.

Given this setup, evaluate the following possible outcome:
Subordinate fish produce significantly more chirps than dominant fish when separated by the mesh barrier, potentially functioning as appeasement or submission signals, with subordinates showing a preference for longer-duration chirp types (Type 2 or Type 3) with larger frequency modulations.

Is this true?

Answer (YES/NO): NO